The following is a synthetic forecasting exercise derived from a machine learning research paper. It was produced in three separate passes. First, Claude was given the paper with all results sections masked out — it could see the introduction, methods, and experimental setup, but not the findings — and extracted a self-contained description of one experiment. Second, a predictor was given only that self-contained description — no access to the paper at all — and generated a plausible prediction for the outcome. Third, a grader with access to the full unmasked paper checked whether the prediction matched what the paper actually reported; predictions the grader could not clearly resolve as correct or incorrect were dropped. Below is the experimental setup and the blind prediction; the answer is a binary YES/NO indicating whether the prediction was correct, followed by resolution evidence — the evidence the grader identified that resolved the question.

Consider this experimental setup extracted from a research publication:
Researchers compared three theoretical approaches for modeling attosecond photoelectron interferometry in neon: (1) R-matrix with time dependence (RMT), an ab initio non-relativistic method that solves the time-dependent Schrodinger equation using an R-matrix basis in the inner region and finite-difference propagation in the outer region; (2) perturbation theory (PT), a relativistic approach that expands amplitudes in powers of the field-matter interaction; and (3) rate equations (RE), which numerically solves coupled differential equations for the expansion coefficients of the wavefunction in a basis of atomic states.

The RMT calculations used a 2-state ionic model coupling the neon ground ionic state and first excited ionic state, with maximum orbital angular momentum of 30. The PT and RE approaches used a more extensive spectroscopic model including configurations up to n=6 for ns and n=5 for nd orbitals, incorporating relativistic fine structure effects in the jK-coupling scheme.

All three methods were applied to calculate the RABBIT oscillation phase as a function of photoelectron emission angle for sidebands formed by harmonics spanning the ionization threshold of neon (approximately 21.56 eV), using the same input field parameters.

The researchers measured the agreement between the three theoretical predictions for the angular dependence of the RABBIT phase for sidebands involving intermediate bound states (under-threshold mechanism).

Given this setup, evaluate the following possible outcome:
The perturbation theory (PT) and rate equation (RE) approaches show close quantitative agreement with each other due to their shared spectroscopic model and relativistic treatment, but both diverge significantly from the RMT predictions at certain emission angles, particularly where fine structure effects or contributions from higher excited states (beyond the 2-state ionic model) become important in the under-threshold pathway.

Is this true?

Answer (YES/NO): YES